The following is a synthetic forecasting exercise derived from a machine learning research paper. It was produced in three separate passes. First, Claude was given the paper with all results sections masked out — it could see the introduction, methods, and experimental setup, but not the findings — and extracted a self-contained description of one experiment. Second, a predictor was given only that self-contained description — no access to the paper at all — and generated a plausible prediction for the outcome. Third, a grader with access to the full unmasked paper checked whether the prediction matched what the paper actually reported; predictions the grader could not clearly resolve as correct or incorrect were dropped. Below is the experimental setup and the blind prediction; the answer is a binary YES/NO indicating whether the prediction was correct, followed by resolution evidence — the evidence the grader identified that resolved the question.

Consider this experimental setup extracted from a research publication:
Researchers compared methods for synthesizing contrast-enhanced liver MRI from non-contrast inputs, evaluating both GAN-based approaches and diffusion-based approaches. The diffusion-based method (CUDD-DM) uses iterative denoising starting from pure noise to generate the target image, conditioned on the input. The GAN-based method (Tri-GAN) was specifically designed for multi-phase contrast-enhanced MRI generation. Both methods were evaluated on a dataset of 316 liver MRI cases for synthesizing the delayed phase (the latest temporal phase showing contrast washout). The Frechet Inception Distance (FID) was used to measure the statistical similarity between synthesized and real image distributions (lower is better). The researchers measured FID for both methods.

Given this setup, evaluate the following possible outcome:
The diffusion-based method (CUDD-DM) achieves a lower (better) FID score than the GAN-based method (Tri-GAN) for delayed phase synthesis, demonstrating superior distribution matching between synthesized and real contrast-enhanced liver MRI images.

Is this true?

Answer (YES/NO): YES